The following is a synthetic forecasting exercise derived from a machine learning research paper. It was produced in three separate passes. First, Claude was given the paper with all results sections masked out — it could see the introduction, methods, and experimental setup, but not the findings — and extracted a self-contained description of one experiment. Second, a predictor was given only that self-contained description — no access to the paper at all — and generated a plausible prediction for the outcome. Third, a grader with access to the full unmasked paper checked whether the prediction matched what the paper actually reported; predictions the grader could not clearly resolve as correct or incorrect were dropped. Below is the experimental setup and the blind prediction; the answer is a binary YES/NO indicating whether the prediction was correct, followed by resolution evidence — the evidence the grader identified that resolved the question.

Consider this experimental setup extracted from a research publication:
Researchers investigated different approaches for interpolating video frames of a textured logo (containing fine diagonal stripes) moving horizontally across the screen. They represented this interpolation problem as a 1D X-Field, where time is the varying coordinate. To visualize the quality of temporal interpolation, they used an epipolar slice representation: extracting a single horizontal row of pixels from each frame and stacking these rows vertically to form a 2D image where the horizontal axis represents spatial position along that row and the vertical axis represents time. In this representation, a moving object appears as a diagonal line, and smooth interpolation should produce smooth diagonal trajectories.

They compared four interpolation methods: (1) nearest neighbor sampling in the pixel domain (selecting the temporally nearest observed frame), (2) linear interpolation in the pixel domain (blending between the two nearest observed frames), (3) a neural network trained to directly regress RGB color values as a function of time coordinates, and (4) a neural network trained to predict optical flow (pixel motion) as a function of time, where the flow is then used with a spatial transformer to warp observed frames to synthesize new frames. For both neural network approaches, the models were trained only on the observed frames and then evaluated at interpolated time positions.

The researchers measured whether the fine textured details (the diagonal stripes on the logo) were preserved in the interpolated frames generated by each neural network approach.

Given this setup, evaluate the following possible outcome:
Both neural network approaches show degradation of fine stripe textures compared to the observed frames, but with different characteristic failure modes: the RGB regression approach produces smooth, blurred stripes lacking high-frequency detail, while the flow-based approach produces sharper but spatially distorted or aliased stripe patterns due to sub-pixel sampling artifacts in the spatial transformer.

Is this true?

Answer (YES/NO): NO